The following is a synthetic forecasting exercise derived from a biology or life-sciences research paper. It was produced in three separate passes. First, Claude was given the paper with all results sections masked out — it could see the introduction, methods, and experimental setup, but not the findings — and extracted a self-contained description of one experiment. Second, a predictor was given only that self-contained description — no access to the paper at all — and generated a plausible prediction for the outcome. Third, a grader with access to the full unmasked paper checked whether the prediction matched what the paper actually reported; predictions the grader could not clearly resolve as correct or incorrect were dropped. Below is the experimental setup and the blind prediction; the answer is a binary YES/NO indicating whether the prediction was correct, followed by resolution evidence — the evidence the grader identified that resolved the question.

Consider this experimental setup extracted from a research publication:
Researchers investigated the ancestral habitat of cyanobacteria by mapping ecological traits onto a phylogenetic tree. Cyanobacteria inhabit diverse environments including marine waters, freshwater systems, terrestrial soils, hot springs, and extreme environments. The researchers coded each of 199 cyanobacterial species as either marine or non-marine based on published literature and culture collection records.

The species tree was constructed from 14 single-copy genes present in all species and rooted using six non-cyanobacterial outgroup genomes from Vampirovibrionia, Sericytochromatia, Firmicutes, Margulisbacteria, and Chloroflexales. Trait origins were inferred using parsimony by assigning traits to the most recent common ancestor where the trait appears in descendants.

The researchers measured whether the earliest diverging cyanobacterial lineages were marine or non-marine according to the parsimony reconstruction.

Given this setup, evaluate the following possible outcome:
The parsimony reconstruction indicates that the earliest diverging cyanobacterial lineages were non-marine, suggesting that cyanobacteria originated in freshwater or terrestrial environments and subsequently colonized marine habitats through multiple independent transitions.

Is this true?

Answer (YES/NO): YES